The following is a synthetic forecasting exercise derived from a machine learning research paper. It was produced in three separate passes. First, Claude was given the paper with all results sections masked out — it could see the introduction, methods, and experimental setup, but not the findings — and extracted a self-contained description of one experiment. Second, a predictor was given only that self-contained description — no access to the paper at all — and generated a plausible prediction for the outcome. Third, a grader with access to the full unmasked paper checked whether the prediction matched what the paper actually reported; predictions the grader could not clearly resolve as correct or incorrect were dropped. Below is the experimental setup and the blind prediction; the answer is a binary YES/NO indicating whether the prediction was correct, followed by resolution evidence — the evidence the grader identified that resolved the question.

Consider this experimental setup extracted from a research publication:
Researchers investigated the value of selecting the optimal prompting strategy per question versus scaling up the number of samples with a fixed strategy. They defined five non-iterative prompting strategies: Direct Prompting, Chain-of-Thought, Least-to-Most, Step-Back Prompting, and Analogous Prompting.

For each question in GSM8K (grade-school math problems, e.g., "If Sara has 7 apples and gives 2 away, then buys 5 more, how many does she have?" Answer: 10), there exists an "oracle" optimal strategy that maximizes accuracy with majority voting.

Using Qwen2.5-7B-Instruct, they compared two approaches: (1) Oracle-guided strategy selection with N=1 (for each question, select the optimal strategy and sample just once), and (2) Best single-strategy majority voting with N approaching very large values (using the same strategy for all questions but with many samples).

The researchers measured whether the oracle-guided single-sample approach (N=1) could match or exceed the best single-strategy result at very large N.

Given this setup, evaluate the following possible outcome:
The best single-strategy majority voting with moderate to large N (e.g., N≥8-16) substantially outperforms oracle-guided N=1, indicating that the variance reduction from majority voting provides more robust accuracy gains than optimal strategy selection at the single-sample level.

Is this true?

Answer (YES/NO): NO